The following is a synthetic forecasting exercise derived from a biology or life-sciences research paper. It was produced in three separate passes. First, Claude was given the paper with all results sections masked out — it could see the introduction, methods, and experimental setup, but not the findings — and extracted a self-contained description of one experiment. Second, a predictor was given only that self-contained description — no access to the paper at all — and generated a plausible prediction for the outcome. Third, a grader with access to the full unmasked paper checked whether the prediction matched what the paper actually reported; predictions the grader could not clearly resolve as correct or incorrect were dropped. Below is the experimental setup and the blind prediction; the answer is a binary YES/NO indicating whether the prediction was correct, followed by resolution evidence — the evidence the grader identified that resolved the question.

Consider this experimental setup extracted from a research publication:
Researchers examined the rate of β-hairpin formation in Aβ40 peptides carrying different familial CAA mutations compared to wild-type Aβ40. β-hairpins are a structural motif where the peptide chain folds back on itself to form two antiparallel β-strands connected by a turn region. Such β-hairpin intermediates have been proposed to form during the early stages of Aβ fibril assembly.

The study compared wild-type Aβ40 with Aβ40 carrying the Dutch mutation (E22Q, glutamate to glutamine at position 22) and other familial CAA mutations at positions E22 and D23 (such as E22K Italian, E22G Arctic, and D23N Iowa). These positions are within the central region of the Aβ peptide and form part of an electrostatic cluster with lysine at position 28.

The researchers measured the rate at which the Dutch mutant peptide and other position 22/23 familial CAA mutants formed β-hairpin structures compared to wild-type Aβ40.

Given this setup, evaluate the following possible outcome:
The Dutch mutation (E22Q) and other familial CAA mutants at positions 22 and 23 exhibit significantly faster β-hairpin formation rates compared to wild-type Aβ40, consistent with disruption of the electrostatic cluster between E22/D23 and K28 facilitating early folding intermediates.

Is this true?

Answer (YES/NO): YES